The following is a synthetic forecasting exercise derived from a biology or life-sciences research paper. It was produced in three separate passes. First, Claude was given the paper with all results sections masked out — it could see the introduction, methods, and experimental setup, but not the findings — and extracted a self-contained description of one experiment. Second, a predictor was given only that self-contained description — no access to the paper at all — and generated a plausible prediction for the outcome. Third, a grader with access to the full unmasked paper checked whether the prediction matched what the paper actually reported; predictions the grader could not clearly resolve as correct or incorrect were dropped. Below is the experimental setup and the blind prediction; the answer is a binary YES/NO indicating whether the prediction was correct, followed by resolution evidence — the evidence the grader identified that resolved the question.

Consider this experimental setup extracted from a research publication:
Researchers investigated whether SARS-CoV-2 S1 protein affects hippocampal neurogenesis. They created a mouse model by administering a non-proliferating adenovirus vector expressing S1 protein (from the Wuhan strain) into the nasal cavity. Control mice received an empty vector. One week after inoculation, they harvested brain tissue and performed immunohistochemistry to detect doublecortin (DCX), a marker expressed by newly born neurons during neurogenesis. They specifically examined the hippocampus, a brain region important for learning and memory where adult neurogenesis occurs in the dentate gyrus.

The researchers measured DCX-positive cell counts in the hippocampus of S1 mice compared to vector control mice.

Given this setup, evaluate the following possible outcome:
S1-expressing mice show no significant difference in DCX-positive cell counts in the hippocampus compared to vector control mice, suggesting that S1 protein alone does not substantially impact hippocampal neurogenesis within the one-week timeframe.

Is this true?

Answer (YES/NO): NO